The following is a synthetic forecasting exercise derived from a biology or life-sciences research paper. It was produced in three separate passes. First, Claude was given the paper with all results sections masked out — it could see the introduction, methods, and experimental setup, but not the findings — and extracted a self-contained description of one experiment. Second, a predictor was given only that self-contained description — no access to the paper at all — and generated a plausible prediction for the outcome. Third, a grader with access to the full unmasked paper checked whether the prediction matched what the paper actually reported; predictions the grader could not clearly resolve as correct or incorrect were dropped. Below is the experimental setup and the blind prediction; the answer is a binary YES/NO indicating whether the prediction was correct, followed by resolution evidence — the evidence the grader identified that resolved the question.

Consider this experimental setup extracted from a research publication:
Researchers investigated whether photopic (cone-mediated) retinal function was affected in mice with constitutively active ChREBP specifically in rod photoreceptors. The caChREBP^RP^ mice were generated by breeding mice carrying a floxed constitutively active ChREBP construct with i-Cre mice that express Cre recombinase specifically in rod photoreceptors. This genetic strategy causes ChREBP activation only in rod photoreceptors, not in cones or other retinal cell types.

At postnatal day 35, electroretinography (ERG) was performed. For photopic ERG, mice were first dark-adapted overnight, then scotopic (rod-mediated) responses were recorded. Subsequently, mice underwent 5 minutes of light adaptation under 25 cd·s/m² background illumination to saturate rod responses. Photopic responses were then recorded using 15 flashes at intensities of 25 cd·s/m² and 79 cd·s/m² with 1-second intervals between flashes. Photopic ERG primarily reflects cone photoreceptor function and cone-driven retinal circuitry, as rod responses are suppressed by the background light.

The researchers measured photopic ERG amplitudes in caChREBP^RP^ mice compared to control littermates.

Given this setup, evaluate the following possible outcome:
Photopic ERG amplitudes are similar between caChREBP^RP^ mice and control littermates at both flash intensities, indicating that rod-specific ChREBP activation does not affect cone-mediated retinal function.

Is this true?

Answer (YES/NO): YES